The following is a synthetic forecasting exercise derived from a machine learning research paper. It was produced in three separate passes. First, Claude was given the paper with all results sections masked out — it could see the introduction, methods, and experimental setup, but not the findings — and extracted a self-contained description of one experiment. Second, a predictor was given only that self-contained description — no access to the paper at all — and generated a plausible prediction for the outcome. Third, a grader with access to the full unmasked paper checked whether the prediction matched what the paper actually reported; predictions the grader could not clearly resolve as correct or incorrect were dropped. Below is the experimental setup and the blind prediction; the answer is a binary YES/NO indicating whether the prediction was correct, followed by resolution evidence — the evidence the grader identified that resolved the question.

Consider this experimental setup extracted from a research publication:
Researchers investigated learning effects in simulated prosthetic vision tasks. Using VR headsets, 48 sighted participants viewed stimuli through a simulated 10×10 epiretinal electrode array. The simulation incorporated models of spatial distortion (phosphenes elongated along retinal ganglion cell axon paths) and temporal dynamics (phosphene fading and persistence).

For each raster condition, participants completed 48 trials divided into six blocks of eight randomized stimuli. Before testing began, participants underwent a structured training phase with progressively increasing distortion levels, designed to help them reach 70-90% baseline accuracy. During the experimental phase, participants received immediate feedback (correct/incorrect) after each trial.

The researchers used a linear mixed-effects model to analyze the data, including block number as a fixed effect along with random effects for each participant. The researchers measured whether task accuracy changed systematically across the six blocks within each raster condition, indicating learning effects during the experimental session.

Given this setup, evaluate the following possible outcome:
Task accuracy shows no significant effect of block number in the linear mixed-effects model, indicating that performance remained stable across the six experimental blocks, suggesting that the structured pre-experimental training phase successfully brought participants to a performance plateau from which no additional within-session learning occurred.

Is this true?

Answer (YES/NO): NO